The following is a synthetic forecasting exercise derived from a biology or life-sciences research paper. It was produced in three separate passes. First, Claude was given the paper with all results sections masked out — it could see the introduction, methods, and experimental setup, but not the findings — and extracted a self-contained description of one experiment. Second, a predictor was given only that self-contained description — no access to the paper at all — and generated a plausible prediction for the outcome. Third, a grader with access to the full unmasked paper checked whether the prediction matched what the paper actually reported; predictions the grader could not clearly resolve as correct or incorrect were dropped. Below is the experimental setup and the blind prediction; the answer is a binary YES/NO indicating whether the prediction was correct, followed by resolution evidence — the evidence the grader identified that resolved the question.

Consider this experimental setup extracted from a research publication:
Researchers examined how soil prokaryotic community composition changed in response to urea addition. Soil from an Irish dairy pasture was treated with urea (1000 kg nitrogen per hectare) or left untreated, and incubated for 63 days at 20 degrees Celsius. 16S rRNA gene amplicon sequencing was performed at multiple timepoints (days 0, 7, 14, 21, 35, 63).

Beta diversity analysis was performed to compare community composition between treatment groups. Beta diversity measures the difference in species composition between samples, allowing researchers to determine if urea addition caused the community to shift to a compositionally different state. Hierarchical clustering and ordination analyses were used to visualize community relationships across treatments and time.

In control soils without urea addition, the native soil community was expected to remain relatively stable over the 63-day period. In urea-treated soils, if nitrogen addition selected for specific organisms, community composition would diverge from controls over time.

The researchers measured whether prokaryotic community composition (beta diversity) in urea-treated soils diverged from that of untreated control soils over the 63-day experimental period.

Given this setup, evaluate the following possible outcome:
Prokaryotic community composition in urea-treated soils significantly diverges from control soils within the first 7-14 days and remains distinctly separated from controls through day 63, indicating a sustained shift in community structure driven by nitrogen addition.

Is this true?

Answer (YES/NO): YES